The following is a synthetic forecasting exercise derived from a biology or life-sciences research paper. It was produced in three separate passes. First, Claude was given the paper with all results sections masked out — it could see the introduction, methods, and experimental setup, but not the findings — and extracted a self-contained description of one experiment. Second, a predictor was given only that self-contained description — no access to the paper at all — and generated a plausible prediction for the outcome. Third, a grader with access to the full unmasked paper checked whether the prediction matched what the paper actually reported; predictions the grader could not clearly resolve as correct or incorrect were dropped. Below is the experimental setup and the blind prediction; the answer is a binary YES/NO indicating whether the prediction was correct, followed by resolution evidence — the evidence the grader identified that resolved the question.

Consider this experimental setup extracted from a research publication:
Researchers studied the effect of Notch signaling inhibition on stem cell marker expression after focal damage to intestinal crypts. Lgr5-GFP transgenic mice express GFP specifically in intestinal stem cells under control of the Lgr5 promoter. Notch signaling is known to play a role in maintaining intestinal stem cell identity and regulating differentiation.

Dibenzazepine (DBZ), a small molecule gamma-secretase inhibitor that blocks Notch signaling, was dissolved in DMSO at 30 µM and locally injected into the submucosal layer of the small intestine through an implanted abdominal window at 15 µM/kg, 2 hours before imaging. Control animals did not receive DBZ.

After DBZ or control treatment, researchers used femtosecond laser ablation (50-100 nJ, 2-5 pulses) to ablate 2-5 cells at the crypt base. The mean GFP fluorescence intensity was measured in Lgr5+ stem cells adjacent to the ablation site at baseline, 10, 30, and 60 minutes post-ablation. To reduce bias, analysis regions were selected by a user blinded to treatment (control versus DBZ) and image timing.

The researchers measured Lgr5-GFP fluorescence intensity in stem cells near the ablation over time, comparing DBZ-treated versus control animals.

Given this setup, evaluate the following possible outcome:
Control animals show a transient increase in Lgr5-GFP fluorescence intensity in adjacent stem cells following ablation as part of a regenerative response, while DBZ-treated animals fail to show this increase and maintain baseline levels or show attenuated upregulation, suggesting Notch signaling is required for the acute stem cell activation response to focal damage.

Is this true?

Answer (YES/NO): NO